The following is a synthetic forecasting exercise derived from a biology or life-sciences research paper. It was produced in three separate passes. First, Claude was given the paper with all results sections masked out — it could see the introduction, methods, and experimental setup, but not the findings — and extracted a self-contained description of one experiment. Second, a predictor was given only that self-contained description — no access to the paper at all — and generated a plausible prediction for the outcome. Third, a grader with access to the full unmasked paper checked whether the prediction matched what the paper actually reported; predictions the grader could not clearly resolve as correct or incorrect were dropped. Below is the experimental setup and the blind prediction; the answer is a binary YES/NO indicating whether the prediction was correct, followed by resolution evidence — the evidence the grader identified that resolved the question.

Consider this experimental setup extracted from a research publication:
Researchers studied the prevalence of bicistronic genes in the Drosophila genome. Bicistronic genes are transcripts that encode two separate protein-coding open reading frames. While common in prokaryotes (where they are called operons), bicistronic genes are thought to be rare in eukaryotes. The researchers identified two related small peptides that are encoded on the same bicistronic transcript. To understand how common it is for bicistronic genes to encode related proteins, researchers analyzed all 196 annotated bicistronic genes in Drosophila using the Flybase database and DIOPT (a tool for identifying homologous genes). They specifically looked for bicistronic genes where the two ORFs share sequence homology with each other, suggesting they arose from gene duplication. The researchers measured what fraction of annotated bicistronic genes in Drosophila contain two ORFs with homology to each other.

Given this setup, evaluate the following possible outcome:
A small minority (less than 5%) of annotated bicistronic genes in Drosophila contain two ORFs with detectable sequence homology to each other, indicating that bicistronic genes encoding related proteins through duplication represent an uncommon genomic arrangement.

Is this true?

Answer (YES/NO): NO